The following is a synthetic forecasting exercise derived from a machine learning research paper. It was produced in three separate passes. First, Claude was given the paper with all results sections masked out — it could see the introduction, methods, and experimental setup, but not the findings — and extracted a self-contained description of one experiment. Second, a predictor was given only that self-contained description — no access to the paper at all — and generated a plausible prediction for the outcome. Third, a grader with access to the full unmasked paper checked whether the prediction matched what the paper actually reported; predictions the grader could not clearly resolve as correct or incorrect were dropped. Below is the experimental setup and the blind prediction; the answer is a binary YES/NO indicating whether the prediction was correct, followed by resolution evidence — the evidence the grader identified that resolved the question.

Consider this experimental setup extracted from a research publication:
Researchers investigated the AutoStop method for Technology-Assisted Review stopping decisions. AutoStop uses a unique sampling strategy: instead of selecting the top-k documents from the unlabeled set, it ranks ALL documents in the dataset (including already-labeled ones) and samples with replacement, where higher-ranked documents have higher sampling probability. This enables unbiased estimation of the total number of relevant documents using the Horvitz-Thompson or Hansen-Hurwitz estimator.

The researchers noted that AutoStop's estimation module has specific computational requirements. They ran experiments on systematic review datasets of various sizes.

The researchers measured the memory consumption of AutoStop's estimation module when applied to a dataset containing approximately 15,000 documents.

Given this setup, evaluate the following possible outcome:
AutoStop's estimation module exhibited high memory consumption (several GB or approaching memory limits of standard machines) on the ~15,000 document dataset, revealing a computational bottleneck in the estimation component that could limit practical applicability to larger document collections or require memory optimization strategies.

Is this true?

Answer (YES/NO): YES